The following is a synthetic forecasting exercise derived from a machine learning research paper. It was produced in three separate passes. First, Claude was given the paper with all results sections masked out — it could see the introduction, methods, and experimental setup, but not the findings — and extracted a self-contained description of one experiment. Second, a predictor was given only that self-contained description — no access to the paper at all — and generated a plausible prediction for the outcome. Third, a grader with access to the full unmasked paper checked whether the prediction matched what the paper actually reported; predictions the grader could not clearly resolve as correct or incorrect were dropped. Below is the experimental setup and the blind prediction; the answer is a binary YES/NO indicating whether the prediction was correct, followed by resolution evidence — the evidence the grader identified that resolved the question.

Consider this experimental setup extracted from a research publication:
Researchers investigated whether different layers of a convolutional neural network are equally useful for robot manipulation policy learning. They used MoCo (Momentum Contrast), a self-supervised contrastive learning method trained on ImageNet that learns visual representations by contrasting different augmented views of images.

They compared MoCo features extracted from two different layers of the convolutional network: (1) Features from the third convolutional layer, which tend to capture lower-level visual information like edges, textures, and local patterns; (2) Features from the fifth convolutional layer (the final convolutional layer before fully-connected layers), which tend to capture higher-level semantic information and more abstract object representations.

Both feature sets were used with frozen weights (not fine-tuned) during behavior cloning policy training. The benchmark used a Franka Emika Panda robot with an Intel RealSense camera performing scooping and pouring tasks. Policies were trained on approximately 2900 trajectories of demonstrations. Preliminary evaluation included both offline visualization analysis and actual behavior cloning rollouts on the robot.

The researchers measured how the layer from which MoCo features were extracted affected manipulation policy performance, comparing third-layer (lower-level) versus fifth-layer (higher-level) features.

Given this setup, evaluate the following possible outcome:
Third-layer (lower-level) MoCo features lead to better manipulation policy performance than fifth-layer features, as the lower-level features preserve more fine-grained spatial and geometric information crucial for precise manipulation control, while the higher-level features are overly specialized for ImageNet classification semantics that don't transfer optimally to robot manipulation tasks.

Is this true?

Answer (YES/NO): NO